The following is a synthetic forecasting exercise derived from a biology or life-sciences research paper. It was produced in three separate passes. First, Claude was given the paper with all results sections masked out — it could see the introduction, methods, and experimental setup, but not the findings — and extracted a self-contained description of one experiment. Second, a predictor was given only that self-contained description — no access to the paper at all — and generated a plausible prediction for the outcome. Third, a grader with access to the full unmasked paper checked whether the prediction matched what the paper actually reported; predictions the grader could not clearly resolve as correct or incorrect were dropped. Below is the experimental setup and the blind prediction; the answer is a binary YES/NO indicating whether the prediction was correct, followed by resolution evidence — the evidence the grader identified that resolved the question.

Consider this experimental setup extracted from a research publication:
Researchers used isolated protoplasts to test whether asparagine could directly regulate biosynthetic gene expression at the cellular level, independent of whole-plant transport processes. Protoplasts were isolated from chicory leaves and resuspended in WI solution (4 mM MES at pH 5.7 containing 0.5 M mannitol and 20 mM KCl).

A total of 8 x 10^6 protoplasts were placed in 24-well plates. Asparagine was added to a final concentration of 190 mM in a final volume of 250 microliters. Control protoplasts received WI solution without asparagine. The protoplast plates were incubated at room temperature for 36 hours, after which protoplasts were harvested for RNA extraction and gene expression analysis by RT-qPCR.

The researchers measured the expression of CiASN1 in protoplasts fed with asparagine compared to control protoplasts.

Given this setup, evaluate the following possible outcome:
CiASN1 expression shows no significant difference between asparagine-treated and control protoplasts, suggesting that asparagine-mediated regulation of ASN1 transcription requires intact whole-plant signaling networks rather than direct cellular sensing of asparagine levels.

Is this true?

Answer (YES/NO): NO